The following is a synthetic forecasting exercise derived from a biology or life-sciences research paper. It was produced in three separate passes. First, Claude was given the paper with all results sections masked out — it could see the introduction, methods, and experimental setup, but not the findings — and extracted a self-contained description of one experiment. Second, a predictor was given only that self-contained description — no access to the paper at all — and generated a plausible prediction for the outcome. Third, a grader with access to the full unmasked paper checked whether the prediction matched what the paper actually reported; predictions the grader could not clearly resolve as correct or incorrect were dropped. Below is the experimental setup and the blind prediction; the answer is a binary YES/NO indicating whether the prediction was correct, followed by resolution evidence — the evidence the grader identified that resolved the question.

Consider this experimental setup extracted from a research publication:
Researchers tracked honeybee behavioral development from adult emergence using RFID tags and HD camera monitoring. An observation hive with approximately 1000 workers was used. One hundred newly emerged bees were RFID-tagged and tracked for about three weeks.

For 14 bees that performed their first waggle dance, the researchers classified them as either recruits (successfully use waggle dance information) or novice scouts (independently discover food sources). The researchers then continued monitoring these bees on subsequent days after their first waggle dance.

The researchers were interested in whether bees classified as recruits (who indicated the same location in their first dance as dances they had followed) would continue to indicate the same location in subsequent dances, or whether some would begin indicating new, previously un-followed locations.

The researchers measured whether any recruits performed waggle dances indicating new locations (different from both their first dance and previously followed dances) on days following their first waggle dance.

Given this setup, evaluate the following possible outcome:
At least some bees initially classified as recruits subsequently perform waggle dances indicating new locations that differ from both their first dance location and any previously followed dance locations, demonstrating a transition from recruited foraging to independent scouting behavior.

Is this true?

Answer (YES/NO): YES